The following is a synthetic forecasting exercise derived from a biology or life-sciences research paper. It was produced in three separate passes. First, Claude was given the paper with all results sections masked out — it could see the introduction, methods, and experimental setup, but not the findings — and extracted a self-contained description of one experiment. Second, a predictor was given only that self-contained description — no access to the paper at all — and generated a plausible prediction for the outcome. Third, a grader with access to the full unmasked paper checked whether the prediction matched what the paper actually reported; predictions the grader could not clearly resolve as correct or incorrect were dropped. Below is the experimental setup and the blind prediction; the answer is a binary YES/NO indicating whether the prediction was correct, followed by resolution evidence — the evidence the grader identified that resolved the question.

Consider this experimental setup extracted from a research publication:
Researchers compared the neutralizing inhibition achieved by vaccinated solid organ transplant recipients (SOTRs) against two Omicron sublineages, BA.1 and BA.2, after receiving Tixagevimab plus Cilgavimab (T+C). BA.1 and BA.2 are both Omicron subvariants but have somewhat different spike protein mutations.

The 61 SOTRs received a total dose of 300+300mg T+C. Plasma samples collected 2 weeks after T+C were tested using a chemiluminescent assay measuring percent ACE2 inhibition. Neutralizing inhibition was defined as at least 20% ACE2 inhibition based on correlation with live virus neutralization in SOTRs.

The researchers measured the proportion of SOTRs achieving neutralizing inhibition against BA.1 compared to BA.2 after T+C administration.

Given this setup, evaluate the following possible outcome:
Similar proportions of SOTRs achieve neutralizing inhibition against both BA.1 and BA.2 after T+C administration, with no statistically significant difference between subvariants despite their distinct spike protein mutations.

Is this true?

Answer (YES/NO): NO